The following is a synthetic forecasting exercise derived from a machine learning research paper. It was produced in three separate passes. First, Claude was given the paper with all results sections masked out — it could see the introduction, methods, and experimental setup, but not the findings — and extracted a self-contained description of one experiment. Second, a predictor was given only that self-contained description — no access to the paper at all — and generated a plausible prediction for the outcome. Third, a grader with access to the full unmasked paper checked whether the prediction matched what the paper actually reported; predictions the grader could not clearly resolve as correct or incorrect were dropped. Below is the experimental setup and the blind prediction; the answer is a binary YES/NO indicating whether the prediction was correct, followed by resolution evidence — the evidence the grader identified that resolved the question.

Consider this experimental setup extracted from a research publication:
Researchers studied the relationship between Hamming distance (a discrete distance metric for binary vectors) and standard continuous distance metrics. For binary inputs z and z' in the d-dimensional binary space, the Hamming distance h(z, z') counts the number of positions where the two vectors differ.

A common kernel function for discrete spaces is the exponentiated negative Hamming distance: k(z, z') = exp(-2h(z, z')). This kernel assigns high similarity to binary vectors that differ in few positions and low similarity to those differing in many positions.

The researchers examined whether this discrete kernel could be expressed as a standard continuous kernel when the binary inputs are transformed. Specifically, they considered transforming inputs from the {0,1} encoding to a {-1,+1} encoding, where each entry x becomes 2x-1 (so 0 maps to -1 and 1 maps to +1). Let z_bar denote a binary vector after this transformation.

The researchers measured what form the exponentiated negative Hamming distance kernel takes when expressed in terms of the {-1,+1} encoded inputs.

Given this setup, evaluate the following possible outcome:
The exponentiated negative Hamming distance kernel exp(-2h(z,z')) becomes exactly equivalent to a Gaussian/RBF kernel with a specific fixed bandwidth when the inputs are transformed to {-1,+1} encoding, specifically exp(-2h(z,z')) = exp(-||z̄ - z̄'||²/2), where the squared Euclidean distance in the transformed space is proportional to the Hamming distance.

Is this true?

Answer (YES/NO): YES